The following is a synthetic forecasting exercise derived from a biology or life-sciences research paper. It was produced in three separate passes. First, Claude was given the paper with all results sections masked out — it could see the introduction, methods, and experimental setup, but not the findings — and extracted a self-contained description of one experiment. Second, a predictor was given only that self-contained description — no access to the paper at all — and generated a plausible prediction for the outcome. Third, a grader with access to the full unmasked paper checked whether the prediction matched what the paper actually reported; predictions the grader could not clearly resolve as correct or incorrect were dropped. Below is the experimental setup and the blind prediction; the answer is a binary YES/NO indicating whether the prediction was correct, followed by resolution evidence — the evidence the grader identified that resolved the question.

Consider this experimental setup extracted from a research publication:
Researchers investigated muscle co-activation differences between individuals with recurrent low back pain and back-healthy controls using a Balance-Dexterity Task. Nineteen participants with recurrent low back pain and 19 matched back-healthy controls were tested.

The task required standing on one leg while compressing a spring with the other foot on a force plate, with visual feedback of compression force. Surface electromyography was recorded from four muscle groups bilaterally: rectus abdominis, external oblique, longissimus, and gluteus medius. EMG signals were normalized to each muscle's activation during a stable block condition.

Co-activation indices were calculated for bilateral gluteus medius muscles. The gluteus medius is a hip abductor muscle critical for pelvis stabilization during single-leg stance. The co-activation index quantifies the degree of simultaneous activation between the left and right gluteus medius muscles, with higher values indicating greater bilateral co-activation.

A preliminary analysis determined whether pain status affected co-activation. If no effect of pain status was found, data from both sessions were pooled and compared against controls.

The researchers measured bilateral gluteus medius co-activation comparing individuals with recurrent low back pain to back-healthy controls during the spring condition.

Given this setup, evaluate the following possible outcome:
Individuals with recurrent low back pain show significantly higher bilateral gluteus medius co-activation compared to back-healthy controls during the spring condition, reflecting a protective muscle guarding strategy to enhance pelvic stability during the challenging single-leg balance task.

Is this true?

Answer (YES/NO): NO